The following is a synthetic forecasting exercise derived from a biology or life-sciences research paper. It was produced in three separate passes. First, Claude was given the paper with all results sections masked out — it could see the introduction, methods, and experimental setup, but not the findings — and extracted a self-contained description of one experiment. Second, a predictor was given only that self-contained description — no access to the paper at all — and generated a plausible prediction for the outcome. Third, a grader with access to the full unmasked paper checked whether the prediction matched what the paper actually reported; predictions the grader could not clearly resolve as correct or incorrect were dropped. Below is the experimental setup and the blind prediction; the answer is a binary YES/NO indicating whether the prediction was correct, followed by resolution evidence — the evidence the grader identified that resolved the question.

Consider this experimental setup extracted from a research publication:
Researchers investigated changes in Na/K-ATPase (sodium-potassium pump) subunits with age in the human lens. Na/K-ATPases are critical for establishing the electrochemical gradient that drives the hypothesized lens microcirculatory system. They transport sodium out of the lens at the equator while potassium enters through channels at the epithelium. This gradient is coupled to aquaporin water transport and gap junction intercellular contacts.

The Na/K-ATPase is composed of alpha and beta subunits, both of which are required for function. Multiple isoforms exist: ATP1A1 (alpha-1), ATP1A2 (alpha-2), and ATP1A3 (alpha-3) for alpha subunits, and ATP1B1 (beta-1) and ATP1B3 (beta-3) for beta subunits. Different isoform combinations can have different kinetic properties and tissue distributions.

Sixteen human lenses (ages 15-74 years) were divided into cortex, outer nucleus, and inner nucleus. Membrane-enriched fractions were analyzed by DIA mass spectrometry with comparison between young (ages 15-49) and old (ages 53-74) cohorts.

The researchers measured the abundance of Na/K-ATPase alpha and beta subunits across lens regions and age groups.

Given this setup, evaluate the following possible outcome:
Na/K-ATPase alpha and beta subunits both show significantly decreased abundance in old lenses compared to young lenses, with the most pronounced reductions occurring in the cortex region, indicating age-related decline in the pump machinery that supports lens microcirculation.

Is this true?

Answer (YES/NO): NO